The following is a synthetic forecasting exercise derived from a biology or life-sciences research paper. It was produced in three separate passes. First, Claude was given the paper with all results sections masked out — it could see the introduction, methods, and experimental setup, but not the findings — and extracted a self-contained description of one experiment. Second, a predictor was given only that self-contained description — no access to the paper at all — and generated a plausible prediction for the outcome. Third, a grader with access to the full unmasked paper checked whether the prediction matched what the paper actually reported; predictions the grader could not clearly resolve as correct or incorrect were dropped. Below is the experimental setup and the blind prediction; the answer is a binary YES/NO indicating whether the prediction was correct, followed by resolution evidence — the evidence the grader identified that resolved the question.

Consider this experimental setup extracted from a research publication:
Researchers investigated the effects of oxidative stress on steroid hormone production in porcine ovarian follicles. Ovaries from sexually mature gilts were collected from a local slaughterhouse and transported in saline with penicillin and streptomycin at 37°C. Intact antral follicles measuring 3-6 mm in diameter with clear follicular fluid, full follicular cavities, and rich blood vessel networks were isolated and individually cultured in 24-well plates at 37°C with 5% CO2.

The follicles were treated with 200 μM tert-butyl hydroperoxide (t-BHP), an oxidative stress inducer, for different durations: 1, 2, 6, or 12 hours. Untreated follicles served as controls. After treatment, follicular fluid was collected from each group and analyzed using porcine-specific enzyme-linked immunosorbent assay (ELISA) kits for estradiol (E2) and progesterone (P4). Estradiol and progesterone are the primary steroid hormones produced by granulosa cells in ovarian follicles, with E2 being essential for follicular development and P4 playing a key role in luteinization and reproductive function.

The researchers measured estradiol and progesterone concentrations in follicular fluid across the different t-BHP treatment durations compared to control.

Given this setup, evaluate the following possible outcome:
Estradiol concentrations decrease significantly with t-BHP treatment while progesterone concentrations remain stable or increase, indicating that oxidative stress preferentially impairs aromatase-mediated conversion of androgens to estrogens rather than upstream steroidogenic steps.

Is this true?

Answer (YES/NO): YES